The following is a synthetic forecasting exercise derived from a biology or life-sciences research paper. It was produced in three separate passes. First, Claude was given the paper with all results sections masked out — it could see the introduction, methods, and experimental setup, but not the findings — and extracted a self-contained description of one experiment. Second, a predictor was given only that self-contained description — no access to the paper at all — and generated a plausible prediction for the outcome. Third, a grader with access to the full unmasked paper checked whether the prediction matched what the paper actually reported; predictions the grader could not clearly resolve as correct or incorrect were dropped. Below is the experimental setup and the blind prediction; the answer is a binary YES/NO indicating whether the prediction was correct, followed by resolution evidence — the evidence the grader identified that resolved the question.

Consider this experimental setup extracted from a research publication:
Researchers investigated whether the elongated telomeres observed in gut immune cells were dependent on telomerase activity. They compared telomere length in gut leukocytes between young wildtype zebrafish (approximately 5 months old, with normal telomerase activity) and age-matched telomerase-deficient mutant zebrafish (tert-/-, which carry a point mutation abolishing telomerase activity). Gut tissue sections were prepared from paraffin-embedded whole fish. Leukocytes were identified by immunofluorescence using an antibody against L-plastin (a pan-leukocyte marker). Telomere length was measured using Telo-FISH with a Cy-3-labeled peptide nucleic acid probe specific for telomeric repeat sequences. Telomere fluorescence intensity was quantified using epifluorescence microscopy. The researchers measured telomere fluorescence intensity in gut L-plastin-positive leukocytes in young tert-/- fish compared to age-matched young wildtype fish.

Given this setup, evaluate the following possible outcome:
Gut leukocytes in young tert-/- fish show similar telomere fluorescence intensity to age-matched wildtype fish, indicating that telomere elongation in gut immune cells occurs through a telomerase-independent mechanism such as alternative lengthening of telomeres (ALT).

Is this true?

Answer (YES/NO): NO